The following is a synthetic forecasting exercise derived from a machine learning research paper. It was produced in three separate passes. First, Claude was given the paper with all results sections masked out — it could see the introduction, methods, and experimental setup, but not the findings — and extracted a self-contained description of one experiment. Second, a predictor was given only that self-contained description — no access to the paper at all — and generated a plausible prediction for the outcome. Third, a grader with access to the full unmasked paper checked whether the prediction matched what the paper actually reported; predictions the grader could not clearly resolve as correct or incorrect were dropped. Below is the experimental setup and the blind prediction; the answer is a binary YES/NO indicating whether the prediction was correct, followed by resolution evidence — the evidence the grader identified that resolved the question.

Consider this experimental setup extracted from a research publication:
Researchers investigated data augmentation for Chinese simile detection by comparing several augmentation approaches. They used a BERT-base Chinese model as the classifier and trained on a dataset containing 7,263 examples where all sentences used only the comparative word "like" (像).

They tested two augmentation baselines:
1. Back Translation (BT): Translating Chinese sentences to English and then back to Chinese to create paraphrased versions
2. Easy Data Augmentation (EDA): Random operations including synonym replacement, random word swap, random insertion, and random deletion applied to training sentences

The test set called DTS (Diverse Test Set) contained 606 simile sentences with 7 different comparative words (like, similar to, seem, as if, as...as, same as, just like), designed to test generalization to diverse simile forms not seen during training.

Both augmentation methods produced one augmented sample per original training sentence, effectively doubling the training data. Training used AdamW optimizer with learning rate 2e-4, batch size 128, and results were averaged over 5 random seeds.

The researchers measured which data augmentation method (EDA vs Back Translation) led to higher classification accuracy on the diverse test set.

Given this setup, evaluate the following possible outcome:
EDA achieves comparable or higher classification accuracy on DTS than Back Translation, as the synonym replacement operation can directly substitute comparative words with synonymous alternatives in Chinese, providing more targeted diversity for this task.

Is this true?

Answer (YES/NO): NO